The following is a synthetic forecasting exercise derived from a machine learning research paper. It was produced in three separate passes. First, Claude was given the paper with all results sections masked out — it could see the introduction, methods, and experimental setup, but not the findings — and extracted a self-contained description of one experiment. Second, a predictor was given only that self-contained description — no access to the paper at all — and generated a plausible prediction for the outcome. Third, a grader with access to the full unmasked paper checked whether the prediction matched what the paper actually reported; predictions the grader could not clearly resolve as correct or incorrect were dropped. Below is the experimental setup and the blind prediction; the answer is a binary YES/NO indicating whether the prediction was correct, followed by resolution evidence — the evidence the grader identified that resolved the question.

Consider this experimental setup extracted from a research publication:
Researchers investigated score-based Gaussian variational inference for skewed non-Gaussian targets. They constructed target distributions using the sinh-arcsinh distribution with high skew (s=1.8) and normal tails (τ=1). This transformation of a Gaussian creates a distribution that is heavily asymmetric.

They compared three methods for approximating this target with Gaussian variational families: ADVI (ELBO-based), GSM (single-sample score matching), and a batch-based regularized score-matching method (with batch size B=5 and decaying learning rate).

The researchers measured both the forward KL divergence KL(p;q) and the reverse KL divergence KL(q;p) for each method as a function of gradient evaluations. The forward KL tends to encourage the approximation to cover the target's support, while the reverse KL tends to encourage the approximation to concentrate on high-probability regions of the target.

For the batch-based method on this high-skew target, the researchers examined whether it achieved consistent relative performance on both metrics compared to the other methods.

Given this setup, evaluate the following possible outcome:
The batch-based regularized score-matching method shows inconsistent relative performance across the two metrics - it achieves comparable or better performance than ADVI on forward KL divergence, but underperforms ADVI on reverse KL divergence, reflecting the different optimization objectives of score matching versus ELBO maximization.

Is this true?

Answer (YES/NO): NO